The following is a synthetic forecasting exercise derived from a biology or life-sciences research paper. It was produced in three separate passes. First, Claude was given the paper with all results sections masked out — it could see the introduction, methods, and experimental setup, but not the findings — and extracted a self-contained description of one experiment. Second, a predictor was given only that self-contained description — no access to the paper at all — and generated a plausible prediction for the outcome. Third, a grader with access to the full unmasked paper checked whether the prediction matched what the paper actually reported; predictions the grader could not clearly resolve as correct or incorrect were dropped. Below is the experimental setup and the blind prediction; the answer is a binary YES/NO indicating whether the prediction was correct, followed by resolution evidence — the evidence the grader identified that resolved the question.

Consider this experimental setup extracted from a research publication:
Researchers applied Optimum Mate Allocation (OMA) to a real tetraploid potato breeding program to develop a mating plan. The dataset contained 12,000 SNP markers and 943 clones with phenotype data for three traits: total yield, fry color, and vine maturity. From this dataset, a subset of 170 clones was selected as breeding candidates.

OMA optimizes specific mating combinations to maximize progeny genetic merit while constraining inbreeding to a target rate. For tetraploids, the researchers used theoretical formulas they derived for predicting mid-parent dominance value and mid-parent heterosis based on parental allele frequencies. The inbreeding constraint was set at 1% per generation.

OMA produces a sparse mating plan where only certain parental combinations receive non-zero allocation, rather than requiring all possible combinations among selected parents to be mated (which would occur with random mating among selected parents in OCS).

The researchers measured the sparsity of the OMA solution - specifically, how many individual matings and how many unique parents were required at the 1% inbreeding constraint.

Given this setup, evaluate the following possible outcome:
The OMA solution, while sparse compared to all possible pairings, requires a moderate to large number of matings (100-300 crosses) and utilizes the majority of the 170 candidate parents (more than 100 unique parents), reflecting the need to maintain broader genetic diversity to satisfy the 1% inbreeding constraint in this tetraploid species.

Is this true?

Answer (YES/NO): NO